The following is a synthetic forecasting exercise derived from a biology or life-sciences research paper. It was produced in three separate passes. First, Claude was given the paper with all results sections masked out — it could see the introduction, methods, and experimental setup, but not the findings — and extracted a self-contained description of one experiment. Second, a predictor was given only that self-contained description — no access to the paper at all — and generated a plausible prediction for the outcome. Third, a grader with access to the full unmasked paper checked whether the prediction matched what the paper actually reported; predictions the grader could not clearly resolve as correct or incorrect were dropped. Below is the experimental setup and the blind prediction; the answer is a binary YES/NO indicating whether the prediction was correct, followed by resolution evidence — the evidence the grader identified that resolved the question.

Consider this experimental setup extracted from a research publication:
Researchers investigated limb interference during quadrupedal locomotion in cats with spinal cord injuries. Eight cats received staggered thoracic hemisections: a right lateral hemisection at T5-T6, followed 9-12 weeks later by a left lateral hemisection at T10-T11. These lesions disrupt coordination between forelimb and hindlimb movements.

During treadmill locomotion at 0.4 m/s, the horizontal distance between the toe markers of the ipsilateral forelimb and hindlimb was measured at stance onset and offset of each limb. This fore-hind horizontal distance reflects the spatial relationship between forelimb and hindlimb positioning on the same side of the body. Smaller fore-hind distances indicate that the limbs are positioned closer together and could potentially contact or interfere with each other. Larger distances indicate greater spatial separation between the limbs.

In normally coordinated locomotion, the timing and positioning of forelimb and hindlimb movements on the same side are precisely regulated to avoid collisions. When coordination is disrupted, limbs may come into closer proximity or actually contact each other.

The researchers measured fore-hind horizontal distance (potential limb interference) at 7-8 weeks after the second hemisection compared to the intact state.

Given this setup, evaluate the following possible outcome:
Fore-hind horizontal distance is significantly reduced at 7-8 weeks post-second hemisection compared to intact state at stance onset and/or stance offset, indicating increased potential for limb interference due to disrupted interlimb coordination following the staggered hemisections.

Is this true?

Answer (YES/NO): NO